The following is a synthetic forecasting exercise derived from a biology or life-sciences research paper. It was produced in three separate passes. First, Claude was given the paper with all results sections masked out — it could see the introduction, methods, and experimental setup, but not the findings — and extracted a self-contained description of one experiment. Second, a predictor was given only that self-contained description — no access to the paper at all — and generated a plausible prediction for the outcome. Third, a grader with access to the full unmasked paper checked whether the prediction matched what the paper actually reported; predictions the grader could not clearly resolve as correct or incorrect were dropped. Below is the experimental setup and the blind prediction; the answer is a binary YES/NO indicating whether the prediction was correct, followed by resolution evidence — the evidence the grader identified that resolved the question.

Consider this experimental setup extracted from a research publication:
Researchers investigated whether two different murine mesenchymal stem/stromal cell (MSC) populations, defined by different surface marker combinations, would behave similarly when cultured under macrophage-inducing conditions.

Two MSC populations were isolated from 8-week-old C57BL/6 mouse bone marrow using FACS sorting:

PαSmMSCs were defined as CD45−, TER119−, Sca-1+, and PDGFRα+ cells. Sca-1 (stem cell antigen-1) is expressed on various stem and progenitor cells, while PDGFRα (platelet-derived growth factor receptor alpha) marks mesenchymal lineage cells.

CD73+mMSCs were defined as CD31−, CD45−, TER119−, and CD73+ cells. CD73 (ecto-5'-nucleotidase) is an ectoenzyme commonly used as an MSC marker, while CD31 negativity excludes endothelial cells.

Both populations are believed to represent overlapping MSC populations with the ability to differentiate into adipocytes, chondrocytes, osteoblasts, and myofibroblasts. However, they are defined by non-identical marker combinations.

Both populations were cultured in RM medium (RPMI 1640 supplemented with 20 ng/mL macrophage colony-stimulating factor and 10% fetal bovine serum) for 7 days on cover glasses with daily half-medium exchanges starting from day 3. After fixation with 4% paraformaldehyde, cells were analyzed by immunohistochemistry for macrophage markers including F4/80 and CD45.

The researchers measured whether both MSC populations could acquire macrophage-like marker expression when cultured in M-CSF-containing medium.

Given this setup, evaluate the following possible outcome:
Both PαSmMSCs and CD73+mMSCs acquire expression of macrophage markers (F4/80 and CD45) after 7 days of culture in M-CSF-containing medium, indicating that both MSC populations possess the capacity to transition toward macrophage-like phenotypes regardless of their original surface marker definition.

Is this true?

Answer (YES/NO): NO